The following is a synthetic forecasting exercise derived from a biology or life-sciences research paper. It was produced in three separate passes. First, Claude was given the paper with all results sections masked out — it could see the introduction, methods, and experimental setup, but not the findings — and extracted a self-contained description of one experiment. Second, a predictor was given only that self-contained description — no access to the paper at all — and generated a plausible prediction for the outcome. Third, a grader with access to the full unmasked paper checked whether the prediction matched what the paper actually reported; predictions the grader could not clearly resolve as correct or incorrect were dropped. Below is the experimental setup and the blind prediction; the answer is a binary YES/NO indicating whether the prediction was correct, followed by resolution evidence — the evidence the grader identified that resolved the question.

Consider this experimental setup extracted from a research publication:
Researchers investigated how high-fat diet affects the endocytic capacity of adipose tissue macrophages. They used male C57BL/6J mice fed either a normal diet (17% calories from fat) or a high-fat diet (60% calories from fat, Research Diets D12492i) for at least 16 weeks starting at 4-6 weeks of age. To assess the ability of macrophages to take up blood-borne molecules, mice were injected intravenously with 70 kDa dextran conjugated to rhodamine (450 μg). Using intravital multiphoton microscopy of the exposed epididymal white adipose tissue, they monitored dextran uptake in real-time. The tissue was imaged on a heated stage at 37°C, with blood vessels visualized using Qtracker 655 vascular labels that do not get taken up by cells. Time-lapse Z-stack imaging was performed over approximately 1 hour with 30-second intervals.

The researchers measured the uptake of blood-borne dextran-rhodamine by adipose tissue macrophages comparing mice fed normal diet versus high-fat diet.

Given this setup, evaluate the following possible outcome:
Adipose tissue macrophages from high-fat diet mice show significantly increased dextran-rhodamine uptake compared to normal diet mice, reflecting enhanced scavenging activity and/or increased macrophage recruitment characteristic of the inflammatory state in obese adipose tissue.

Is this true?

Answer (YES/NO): NO